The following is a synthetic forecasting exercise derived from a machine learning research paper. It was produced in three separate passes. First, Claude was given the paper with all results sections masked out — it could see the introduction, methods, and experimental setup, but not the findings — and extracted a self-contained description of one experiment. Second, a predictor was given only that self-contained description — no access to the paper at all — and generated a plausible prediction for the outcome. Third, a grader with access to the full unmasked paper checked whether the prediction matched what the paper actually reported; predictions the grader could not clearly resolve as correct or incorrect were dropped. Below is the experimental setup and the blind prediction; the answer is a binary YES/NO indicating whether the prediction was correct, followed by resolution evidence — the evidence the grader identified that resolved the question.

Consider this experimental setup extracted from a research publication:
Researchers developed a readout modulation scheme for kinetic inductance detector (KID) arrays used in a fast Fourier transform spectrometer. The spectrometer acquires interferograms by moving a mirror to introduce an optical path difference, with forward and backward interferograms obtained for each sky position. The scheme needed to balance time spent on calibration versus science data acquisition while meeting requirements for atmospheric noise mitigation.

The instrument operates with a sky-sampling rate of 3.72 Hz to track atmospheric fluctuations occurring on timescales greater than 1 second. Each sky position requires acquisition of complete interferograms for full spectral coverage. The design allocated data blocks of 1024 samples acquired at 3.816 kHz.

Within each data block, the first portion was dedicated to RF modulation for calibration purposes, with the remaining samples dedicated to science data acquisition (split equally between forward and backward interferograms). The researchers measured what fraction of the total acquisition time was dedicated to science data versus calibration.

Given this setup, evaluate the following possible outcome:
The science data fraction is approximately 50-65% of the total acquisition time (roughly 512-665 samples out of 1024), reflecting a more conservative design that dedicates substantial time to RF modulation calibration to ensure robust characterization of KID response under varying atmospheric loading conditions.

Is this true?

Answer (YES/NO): NO